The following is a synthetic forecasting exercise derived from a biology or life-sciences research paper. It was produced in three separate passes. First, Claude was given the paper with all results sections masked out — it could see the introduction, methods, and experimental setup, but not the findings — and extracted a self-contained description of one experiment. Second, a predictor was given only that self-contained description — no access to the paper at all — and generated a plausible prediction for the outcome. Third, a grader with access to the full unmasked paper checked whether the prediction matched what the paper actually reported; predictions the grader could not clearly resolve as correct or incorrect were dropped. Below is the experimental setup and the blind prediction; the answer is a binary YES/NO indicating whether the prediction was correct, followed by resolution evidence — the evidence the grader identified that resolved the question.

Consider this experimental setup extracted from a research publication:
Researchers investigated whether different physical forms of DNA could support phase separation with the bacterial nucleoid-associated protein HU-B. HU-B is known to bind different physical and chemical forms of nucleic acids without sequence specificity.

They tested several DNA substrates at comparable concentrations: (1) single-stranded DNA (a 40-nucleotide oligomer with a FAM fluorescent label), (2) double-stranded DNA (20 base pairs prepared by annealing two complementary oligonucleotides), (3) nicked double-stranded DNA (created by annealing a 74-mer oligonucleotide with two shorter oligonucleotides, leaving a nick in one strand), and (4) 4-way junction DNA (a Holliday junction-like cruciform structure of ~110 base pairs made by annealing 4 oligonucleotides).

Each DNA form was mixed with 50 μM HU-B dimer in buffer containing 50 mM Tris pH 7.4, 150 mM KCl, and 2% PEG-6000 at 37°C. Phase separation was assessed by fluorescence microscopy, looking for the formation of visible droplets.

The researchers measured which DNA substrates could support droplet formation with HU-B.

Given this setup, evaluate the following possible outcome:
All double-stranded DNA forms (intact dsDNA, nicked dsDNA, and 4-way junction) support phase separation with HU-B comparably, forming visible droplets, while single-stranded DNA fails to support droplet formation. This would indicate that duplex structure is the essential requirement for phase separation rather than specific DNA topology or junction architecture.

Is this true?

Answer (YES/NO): NO